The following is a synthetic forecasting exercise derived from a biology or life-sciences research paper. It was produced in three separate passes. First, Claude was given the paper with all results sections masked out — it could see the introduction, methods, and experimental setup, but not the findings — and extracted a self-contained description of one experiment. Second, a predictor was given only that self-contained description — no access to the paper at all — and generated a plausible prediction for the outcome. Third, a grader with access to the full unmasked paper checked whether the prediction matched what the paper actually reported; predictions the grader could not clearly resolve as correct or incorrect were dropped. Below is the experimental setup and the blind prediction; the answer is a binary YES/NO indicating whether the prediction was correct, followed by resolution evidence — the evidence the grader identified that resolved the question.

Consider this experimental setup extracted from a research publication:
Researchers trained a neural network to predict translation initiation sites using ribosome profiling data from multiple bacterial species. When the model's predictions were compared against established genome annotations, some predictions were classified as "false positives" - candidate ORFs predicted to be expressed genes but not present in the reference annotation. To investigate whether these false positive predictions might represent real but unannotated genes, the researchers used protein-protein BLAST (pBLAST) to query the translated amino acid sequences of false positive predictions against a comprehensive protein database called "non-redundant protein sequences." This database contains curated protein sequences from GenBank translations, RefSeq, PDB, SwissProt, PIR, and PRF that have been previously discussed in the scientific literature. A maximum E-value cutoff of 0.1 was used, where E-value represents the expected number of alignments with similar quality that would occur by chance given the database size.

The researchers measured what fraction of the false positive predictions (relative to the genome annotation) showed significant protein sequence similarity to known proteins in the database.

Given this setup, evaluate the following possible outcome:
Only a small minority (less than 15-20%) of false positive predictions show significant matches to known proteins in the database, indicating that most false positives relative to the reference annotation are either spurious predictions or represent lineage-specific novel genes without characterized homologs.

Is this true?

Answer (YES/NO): NO